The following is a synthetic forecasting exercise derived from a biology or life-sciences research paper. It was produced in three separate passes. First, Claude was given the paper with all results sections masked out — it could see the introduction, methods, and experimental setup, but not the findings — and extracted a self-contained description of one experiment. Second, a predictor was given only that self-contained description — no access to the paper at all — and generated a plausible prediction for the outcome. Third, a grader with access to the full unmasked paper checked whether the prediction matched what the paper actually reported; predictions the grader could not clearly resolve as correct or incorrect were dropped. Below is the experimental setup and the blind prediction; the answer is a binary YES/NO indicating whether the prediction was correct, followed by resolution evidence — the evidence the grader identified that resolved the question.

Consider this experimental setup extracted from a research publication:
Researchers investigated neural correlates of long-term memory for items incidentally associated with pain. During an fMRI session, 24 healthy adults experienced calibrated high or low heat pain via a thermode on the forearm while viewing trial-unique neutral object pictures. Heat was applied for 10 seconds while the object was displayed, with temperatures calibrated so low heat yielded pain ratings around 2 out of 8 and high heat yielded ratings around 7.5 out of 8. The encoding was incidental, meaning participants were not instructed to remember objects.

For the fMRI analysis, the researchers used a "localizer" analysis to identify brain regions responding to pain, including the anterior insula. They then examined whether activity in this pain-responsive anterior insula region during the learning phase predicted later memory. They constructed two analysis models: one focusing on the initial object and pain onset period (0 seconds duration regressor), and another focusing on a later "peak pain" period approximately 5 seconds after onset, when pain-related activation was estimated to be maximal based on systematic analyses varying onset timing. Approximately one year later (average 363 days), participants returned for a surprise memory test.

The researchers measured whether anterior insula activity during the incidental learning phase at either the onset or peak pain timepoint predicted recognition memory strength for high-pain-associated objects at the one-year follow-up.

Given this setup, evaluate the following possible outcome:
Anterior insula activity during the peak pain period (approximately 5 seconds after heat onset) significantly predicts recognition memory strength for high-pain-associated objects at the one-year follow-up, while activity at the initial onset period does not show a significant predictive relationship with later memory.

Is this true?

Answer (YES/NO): NO